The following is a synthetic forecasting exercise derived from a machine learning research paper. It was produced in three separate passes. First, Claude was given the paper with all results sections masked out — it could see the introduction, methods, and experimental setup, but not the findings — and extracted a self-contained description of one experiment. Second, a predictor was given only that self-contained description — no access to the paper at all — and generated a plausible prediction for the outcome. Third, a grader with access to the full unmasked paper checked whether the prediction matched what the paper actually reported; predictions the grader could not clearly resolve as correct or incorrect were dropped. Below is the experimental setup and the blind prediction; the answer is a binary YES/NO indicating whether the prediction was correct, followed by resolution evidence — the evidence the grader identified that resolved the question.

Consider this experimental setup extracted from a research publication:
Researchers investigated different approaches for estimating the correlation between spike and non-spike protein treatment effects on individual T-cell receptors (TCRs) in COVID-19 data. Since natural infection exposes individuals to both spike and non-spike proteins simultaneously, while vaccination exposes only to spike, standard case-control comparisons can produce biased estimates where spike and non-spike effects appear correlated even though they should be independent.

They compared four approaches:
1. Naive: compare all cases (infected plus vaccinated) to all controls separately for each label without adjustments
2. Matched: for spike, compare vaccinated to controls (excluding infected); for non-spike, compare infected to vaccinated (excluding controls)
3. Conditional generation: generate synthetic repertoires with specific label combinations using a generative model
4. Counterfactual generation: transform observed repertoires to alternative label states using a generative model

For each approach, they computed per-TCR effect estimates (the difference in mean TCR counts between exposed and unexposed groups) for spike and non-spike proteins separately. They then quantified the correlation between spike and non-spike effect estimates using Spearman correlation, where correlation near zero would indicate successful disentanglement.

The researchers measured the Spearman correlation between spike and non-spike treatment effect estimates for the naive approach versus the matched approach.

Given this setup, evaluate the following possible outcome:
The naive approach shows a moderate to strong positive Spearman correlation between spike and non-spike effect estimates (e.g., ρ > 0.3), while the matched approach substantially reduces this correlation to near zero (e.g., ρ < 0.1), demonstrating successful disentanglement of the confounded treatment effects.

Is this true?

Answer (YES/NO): NO